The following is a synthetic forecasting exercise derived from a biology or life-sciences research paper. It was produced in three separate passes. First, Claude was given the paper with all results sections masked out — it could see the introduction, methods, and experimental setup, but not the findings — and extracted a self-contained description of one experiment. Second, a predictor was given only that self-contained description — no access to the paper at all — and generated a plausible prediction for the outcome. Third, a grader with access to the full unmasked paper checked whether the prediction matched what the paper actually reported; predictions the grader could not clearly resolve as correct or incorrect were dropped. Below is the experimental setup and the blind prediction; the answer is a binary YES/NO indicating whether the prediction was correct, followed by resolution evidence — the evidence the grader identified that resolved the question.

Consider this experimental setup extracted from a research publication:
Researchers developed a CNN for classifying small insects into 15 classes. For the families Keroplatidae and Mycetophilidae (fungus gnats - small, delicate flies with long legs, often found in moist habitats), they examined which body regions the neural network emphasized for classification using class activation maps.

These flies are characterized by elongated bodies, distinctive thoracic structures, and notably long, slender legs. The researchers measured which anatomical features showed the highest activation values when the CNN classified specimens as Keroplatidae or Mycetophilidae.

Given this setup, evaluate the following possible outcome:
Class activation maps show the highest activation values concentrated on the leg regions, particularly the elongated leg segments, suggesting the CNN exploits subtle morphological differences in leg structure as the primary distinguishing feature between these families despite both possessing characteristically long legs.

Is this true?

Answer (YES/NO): NO